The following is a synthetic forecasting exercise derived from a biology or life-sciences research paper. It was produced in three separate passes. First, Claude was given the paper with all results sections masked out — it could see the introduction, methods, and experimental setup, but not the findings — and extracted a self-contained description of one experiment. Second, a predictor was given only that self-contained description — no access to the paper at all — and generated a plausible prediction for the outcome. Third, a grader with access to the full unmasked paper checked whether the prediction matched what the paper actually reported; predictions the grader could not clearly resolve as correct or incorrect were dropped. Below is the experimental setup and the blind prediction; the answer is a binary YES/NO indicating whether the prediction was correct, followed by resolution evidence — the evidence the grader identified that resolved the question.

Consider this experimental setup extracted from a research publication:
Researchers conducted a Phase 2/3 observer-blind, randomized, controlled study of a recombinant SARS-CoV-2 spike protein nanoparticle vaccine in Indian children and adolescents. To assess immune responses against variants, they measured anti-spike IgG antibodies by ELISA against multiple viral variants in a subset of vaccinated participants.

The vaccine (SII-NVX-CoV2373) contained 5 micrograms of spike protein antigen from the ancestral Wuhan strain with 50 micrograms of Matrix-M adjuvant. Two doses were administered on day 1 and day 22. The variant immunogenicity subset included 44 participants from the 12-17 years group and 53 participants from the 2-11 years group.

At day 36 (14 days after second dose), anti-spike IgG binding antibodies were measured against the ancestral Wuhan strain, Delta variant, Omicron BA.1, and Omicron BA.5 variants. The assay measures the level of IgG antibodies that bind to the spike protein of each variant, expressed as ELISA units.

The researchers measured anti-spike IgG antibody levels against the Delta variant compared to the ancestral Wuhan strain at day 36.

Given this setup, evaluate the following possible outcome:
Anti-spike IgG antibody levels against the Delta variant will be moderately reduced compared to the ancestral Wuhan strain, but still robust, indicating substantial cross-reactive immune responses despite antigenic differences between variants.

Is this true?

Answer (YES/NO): YES